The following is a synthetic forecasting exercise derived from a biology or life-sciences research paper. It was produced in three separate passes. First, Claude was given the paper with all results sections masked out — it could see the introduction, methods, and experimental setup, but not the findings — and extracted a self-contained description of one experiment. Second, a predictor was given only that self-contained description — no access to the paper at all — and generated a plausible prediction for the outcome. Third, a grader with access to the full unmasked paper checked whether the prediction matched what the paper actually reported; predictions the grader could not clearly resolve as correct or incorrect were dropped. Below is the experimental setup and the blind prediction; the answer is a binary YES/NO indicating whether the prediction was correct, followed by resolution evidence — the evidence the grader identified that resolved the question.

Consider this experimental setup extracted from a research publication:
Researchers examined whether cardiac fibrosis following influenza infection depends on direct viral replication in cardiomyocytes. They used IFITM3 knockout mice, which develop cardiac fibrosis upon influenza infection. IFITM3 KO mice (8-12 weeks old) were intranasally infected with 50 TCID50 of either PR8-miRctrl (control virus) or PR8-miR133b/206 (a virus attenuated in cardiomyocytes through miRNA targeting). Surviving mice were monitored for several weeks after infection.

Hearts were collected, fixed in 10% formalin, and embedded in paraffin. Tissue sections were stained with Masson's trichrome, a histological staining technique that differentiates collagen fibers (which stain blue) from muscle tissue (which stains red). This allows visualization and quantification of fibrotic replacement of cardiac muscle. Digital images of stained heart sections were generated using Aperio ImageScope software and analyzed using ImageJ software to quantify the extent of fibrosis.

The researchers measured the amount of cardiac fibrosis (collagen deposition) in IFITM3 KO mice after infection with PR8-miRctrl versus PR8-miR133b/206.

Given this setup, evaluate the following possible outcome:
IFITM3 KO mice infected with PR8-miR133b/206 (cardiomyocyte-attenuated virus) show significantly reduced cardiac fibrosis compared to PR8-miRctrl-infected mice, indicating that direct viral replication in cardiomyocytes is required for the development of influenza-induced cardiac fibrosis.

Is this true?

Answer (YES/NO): YES